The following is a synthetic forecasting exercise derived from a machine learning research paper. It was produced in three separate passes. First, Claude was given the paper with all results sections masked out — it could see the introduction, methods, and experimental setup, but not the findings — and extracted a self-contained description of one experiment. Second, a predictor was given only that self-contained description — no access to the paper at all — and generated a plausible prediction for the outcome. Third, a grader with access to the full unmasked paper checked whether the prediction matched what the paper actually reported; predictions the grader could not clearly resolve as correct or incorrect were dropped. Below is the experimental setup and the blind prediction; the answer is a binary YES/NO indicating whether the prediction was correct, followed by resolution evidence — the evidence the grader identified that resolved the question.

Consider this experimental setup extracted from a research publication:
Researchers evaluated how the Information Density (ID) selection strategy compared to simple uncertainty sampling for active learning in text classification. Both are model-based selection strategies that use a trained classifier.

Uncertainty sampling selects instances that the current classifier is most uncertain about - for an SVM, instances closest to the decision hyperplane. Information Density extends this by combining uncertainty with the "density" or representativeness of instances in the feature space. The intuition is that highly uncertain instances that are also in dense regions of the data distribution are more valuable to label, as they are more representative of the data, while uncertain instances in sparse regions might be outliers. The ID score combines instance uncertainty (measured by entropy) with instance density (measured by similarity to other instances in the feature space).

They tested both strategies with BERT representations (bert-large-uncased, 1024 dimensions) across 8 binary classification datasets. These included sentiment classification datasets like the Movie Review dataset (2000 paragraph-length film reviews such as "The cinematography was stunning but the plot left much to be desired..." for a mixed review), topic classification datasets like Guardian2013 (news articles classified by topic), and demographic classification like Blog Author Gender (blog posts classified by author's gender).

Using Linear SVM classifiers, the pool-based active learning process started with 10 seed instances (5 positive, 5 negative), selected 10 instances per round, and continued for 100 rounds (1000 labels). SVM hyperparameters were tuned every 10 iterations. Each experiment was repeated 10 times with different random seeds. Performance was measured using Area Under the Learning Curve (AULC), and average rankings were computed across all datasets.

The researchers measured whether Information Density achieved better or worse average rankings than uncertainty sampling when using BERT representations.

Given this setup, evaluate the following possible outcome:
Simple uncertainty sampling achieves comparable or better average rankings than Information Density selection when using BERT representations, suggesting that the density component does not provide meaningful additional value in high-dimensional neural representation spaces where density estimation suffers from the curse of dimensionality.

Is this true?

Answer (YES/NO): YES